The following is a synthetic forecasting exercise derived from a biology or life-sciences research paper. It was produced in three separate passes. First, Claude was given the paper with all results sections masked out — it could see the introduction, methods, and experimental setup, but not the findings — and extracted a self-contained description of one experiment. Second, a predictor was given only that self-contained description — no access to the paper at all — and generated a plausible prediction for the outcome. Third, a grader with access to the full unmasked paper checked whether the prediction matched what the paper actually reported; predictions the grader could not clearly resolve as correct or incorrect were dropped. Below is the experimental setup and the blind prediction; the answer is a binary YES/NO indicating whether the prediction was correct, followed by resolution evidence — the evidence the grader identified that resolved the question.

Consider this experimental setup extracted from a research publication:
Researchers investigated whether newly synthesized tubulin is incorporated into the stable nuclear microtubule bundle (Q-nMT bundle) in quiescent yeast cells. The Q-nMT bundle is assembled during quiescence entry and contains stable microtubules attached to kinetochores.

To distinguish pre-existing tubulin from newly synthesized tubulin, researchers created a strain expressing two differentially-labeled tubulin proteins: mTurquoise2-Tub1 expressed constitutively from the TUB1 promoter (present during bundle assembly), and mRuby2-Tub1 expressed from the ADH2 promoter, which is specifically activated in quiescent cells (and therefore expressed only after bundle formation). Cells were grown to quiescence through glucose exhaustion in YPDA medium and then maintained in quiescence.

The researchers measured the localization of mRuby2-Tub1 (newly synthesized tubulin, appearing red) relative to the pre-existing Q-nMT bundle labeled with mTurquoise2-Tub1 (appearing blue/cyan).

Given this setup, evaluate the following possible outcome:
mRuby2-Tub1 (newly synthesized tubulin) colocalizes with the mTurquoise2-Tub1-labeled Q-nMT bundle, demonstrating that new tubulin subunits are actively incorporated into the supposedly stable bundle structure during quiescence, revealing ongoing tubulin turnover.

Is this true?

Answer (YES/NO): NO